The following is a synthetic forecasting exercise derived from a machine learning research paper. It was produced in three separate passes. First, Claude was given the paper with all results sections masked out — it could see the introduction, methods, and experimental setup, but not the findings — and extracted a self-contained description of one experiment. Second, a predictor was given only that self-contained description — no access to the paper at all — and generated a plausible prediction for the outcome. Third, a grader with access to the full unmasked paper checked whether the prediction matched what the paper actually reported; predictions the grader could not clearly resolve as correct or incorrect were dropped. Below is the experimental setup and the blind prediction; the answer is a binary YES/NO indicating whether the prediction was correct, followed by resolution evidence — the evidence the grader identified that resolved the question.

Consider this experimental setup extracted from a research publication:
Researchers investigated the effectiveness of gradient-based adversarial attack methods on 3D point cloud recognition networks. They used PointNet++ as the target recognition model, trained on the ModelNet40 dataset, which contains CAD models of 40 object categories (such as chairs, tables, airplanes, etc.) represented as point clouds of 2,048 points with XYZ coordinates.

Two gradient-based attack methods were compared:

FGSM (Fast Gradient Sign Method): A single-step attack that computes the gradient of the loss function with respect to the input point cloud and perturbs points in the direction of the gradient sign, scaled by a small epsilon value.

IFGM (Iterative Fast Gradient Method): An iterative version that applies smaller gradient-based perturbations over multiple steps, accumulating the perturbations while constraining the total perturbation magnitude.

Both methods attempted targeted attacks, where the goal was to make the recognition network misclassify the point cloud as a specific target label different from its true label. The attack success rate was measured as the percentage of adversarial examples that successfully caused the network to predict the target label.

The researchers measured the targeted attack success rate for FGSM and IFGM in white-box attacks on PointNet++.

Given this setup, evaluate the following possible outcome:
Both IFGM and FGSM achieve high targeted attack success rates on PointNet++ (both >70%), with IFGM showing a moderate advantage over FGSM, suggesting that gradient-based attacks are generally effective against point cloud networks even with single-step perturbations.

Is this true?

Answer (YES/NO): NO